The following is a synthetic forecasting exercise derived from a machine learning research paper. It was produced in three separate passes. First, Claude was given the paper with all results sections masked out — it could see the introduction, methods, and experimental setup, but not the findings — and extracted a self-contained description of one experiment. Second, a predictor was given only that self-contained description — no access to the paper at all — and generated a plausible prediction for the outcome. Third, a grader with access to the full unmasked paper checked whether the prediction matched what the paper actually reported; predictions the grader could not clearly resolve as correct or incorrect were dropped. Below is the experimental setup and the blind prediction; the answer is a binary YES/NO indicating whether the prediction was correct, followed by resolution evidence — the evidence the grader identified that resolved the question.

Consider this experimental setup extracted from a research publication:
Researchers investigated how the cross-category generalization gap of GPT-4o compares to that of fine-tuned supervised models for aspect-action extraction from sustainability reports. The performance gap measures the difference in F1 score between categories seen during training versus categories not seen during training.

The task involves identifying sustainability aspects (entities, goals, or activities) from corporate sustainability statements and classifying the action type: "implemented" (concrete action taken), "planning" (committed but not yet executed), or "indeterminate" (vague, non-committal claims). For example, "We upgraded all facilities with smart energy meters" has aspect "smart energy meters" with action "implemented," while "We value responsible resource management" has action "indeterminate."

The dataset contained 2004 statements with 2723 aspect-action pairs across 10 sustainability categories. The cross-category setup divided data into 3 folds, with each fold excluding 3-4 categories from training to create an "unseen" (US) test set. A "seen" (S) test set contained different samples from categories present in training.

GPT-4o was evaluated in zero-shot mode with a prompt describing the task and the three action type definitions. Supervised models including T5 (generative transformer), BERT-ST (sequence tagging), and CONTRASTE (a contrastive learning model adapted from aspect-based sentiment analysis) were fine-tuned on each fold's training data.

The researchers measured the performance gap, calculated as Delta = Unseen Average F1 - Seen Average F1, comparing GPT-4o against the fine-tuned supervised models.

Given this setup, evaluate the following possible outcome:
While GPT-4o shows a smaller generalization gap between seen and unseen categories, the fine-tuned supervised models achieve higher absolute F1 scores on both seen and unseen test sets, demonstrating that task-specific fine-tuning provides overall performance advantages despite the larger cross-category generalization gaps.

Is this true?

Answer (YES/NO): NO